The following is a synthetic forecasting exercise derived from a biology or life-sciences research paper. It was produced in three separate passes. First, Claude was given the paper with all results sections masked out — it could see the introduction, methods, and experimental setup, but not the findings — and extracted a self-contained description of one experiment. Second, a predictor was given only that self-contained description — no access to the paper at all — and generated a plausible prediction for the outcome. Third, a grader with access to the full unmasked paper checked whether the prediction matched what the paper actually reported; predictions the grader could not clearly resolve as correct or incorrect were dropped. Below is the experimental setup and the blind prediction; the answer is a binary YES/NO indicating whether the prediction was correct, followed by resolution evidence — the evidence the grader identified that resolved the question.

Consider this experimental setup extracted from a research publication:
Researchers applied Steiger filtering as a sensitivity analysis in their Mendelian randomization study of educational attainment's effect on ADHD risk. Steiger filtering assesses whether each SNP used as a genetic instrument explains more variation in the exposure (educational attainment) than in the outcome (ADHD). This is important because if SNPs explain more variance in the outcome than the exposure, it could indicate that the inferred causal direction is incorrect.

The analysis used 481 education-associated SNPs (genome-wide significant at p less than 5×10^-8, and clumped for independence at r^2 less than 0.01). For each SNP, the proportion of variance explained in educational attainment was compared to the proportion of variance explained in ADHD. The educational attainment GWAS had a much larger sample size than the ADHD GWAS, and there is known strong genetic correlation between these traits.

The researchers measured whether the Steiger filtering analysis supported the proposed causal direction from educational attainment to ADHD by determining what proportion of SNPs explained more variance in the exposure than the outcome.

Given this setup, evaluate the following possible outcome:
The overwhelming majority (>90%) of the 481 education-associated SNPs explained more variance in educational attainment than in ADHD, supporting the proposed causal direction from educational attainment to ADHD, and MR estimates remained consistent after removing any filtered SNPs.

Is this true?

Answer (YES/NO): NO